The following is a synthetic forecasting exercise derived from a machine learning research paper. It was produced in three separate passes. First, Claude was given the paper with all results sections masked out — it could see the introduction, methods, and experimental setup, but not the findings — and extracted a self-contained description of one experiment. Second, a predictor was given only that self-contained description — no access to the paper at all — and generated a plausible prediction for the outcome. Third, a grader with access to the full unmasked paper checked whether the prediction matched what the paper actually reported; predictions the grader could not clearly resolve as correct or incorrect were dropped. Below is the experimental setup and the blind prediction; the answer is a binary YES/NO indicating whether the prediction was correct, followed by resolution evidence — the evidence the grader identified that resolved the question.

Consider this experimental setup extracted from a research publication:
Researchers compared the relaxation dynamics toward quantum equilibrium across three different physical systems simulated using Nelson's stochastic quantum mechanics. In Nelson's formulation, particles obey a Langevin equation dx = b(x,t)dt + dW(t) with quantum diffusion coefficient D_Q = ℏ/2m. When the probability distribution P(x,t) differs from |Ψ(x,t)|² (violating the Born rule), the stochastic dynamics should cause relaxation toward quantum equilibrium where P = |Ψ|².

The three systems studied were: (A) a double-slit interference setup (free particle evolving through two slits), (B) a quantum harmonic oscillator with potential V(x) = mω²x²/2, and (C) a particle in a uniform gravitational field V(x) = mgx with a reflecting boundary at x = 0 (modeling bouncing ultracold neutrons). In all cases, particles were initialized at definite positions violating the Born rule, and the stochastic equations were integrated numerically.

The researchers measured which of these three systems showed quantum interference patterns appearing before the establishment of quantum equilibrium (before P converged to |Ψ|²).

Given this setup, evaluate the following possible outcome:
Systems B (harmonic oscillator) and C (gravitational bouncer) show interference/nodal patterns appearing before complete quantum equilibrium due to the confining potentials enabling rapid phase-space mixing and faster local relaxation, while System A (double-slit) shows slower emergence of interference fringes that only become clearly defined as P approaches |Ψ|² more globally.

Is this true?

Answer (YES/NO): NO